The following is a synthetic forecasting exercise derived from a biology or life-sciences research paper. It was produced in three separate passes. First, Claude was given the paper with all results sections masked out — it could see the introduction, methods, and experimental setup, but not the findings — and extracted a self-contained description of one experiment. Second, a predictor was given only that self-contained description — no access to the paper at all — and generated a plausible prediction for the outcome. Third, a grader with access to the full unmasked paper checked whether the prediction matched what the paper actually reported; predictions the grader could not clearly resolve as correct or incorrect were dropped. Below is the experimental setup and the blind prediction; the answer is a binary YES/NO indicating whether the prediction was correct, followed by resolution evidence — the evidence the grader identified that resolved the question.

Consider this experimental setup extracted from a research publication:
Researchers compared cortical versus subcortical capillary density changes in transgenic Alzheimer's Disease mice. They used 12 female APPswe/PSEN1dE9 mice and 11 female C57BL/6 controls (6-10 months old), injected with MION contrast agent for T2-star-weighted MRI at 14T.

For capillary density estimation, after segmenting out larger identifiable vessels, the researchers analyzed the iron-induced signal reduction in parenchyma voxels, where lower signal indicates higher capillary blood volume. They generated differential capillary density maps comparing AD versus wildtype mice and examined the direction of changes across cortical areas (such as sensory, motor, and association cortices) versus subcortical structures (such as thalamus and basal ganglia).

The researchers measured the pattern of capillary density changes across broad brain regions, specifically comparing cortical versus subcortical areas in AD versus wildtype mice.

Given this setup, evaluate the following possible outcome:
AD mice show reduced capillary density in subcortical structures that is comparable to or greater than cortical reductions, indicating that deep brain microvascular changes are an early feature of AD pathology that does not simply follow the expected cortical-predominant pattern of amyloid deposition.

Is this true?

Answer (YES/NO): NO